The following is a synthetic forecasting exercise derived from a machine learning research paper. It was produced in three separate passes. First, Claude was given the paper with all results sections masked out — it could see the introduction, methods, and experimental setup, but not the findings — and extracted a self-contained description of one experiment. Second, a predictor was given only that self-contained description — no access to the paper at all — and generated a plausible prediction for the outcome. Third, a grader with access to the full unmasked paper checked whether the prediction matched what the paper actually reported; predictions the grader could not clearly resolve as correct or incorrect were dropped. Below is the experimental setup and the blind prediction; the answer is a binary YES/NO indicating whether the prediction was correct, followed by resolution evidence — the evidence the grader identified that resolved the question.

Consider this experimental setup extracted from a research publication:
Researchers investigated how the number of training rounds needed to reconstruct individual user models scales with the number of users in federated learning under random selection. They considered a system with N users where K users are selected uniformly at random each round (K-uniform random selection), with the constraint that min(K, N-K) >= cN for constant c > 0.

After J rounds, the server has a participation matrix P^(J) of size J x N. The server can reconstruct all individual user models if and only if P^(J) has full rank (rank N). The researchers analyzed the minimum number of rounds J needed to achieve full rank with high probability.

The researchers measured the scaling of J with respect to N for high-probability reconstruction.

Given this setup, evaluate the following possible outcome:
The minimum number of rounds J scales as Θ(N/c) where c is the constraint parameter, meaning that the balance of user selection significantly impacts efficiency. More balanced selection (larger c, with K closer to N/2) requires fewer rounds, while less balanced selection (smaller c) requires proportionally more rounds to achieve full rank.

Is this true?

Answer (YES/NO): NO